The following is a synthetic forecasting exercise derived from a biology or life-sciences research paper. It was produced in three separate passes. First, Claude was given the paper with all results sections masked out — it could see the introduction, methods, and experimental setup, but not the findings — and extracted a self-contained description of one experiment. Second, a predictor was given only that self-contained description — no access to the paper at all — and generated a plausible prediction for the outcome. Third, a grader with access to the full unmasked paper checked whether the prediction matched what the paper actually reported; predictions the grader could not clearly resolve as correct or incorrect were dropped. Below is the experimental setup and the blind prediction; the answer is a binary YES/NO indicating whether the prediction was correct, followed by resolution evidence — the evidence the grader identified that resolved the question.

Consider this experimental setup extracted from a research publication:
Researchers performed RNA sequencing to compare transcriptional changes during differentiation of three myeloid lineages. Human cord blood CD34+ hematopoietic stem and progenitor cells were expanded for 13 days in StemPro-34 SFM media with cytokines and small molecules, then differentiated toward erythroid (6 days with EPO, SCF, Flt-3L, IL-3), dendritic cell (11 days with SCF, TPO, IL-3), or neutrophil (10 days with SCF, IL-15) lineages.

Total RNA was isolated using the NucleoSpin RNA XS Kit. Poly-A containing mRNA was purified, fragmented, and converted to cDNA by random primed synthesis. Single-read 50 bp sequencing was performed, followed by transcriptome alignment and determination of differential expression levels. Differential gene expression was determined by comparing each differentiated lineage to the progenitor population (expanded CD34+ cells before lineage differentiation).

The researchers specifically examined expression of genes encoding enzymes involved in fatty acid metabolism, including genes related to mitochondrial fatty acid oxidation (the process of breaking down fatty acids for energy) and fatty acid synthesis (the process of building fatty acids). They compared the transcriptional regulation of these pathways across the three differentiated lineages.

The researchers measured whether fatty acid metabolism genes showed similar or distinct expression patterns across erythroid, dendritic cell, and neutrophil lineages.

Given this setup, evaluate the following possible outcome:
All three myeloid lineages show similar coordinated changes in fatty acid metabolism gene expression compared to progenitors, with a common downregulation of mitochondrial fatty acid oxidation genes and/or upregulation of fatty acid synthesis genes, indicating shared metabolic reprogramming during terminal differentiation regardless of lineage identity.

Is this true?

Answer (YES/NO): NO